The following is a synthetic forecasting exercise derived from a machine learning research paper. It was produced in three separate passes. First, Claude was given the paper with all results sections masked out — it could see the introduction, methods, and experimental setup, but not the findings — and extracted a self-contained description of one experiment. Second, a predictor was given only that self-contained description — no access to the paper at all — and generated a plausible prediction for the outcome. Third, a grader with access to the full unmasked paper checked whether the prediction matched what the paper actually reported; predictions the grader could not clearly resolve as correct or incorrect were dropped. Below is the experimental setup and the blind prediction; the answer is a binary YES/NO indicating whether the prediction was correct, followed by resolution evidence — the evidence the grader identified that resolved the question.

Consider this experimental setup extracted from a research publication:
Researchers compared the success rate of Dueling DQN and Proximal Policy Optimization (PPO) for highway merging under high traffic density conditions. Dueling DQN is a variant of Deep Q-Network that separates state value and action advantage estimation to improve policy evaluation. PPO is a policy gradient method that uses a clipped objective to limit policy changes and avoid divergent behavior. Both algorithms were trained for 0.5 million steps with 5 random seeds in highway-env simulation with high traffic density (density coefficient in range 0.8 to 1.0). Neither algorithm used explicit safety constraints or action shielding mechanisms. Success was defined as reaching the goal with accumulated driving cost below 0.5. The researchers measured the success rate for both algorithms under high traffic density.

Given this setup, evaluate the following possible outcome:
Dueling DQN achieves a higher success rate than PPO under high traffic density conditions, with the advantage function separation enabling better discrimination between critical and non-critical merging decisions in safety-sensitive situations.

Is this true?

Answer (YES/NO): NO